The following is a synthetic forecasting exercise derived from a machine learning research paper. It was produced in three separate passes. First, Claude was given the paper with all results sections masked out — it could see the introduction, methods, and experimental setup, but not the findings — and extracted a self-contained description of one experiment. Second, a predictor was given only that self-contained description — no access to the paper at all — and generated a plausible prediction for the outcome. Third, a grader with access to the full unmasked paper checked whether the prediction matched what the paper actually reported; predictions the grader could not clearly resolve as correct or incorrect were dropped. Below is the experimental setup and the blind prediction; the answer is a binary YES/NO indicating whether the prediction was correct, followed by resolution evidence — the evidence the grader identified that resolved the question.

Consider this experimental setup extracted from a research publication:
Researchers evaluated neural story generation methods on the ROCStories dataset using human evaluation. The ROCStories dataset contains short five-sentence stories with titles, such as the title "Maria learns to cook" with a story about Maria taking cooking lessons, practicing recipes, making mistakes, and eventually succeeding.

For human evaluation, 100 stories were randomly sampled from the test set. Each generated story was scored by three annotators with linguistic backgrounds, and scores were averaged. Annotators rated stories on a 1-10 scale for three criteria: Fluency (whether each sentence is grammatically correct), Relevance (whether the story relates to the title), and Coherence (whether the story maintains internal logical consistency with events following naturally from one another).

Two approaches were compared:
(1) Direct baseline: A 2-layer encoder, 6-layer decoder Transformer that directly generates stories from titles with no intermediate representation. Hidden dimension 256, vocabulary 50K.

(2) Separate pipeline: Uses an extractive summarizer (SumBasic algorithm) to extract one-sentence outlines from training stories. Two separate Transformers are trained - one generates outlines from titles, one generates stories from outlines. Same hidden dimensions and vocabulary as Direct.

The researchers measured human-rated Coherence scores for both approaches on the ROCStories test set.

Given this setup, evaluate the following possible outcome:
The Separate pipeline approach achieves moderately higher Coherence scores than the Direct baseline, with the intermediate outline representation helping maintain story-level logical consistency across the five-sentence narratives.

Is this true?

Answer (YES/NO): NO